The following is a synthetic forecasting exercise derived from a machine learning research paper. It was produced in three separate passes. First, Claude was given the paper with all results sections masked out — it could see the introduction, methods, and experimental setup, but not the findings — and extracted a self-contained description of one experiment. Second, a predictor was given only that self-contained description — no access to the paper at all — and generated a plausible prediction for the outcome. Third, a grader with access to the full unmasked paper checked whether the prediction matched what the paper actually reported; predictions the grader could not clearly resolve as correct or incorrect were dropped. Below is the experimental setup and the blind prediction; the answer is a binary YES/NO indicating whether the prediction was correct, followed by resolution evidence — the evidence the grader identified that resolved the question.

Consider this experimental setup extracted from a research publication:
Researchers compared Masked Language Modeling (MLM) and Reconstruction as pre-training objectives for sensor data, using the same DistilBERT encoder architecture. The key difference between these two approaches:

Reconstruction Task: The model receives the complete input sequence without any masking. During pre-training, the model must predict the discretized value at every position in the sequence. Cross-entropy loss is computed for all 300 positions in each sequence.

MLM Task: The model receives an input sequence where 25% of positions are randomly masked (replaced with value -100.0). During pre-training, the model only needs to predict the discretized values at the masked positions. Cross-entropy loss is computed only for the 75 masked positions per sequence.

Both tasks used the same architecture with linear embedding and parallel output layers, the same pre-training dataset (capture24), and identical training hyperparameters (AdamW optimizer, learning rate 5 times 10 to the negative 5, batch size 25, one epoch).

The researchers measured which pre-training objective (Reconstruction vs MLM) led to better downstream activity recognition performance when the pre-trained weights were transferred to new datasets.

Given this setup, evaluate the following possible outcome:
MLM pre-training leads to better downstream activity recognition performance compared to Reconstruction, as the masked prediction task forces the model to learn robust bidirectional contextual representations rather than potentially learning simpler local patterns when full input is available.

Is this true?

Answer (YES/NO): YES